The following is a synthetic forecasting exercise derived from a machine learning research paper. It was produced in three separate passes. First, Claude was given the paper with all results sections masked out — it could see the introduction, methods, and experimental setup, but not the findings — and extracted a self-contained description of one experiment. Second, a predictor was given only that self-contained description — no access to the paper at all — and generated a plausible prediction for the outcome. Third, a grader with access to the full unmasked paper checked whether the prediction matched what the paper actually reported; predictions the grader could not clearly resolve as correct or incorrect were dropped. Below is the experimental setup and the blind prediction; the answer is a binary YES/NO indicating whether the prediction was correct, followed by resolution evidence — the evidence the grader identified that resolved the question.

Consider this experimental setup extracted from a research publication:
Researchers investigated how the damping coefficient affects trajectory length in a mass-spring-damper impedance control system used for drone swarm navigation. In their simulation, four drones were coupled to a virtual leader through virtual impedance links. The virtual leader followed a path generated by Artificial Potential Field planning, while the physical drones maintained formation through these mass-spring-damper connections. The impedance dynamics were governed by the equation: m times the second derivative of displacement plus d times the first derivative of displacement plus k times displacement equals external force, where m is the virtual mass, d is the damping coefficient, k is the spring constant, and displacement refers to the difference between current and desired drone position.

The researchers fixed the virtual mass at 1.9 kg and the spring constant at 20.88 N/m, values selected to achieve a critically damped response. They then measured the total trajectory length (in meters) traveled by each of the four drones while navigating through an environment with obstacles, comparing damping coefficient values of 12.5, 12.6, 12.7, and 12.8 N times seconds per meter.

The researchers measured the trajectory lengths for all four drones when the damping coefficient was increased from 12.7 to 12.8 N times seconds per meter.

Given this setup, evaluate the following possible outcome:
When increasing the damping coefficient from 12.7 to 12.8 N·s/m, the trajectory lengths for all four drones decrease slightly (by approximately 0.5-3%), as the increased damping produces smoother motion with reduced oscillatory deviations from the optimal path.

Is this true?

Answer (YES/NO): NO